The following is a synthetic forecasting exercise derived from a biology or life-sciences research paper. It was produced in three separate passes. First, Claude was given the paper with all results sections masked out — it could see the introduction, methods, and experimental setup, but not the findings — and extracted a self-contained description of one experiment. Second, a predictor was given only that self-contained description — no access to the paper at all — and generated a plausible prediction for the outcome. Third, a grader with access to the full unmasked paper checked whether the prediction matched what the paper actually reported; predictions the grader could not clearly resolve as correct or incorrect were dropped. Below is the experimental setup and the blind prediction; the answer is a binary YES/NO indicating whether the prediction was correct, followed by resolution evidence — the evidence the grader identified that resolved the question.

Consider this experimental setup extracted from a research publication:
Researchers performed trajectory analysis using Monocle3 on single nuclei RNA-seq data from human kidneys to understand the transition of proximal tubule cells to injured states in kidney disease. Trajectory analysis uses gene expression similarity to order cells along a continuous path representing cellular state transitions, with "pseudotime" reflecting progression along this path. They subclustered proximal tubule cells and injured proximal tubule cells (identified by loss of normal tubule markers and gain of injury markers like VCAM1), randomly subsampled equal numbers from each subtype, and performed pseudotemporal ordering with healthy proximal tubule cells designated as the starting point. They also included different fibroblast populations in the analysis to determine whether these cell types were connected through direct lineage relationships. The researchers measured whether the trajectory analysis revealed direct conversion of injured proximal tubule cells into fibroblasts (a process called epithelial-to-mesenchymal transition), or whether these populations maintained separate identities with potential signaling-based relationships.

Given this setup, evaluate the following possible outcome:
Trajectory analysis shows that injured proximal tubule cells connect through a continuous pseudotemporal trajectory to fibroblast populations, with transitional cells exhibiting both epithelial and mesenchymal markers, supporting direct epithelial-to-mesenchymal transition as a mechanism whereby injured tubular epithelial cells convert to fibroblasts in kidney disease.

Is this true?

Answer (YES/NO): YES